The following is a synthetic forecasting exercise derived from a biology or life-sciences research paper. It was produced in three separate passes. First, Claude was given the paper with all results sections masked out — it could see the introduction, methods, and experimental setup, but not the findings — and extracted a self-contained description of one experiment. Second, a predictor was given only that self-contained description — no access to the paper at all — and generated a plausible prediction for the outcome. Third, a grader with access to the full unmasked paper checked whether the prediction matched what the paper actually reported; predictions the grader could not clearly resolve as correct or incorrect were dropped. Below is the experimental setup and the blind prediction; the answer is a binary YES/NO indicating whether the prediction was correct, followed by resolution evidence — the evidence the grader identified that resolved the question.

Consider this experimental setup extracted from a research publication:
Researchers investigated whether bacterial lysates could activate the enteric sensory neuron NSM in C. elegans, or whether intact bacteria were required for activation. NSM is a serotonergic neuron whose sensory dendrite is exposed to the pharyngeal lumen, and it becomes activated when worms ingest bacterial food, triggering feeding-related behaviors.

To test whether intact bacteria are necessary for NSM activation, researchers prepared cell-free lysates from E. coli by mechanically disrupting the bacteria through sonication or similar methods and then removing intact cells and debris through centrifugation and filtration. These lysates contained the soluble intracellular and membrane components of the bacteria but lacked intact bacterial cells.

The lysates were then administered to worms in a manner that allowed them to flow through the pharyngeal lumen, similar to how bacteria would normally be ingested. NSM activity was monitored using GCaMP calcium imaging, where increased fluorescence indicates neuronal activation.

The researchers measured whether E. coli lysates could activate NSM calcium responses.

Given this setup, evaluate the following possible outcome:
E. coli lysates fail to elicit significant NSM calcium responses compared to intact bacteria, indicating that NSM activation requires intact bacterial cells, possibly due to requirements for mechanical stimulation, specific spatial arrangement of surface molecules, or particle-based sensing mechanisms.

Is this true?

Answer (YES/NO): NO